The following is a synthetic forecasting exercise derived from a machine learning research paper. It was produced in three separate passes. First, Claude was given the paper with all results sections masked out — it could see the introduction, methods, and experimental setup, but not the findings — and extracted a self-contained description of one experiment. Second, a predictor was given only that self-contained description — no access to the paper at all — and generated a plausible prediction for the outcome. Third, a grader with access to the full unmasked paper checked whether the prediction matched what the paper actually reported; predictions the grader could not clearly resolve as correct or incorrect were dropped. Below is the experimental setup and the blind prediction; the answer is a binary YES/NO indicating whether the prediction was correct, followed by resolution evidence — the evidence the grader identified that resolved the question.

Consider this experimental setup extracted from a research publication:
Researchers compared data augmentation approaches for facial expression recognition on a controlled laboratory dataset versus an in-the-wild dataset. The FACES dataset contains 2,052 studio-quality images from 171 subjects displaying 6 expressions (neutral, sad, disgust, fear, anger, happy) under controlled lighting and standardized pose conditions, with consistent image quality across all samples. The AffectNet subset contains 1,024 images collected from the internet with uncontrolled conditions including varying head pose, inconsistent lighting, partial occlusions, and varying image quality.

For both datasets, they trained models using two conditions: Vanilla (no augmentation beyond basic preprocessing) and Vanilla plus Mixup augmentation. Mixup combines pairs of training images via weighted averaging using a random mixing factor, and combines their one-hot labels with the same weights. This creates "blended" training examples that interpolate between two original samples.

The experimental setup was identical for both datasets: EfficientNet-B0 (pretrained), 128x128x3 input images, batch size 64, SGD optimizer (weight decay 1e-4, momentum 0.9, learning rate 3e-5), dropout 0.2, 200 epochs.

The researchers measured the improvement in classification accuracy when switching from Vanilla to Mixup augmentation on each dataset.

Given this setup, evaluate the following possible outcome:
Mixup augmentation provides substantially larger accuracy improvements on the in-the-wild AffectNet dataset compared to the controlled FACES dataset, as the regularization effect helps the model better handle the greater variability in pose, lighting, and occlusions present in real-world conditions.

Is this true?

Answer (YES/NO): NO